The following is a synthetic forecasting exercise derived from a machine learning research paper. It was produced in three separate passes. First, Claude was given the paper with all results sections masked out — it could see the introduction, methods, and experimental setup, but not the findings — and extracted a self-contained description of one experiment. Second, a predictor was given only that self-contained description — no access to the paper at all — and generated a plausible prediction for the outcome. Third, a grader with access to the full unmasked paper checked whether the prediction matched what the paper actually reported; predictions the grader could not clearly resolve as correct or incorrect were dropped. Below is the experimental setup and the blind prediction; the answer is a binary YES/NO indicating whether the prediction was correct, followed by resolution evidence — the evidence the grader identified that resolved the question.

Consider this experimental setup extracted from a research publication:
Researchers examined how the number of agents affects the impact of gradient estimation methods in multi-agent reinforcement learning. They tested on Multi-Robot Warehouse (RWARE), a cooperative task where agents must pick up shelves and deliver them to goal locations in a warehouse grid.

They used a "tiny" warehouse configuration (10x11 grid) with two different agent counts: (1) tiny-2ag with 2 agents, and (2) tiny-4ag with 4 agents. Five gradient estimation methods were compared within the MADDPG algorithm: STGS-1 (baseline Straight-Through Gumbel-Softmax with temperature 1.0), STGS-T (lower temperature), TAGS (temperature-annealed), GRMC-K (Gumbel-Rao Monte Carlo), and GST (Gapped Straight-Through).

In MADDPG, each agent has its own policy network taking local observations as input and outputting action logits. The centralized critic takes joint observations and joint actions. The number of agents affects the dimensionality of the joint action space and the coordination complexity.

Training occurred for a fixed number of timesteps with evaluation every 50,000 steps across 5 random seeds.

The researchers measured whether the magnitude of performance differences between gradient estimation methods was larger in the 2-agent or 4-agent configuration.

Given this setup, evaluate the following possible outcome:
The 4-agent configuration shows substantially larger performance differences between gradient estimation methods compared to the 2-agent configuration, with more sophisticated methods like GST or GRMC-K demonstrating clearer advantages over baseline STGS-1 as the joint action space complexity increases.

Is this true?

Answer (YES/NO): YES